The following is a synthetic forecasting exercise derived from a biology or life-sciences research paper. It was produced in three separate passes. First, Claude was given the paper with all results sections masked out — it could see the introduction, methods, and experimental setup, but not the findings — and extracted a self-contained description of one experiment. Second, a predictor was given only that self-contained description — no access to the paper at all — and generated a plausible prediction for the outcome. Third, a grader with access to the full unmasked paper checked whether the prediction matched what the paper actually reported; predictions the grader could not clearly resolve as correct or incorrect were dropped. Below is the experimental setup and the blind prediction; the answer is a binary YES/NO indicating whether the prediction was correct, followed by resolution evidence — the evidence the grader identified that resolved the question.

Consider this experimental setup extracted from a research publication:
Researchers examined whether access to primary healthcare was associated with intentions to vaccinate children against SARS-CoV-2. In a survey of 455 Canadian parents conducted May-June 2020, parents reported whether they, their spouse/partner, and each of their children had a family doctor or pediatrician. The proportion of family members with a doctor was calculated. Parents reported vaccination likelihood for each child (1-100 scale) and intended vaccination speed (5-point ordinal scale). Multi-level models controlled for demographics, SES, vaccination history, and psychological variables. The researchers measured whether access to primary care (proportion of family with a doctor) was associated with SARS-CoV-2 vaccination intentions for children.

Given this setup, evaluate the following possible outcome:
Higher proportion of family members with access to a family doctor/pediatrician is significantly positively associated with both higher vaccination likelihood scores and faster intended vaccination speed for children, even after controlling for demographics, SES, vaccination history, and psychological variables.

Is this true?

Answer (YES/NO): NO